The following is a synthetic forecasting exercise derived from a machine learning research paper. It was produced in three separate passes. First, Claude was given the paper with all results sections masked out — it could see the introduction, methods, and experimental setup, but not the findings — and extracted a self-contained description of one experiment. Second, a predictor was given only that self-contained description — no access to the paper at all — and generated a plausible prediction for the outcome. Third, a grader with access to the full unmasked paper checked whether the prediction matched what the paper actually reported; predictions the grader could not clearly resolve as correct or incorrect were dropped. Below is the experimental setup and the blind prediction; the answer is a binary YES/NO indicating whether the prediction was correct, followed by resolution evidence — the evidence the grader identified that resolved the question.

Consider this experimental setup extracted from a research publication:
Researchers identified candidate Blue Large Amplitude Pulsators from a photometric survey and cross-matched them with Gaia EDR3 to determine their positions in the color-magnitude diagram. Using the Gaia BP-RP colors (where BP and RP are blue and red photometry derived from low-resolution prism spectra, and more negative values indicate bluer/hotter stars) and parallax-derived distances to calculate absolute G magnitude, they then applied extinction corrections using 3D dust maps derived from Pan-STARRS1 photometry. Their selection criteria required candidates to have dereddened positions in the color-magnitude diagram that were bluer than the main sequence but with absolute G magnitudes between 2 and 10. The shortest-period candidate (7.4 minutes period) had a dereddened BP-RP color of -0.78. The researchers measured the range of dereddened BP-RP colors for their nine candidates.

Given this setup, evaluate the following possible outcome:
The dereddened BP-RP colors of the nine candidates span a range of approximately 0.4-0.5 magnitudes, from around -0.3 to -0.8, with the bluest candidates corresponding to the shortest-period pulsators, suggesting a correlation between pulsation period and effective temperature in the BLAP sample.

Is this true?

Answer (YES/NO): NO